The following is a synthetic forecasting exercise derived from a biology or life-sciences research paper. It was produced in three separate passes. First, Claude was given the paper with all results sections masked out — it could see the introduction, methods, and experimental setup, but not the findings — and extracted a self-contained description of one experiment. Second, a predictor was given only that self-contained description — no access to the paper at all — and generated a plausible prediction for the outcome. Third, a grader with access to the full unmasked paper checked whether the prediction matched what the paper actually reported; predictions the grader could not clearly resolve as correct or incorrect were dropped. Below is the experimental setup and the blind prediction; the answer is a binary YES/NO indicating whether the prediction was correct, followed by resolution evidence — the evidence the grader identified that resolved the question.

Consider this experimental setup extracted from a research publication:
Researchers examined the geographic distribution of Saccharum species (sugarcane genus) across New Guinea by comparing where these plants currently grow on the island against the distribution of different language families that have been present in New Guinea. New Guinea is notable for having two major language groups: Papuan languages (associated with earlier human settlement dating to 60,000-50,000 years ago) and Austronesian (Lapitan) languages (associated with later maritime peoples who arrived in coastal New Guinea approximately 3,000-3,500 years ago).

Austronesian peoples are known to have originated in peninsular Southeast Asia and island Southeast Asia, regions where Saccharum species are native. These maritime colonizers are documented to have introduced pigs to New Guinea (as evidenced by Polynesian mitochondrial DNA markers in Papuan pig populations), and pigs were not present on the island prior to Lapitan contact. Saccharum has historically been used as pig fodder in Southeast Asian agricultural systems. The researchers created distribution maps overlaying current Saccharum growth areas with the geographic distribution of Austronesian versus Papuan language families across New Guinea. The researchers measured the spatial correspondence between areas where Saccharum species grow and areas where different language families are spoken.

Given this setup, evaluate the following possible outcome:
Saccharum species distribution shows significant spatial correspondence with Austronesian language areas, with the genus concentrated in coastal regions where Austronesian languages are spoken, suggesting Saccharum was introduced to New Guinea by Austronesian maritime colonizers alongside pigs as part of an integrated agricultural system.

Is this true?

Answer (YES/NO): YES